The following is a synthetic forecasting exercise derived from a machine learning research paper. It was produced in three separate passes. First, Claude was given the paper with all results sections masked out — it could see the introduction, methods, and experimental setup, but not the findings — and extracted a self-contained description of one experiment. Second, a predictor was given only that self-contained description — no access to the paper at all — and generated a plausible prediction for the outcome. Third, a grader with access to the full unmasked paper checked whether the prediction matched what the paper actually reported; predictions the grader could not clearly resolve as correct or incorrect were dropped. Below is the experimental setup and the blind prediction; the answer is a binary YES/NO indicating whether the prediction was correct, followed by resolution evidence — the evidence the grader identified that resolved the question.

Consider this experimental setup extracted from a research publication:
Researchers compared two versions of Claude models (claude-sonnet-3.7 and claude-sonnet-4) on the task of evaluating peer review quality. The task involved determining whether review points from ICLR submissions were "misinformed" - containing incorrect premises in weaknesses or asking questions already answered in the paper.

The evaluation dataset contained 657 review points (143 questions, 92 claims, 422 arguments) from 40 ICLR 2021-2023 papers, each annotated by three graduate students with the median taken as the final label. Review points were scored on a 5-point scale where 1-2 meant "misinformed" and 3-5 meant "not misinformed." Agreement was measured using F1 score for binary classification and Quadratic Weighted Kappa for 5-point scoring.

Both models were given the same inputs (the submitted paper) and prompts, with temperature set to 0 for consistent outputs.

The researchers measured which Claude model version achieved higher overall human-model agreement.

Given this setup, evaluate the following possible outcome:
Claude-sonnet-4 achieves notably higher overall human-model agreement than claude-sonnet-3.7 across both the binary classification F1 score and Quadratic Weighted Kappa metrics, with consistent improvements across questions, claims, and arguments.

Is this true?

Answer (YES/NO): NO